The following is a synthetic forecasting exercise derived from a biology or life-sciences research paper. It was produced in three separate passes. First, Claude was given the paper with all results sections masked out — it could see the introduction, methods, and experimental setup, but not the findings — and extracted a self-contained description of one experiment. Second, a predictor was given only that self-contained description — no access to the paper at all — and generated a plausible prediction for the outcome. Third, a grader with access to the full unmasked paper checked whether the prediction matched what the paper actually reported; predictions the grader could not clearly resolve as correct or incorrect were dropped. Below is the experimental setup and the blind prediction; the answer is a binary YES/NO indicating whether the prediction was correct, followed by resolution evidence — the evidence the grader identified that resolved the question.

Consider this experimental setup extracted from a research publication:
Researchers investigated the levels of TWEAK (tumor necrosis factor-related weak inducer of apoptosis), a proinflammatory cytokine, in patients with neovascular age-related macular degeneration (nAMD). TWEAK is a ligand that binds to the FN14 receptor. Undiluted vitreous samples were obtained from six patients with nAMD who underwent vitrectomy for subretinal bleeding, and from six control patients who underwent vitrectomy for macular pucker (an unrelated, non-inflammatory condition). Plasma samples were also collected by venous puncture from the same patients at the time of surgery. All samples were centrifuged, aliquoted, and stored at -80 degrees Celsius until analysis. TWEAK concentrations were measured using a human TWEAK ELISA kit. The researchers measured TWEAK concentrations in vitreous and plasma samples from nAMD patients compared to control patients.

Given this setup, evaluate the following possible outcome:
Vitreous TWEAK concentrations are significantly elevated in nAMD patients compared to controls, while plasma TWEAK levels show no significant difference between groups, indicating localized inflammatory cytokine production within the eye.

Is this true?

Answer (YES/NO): NO